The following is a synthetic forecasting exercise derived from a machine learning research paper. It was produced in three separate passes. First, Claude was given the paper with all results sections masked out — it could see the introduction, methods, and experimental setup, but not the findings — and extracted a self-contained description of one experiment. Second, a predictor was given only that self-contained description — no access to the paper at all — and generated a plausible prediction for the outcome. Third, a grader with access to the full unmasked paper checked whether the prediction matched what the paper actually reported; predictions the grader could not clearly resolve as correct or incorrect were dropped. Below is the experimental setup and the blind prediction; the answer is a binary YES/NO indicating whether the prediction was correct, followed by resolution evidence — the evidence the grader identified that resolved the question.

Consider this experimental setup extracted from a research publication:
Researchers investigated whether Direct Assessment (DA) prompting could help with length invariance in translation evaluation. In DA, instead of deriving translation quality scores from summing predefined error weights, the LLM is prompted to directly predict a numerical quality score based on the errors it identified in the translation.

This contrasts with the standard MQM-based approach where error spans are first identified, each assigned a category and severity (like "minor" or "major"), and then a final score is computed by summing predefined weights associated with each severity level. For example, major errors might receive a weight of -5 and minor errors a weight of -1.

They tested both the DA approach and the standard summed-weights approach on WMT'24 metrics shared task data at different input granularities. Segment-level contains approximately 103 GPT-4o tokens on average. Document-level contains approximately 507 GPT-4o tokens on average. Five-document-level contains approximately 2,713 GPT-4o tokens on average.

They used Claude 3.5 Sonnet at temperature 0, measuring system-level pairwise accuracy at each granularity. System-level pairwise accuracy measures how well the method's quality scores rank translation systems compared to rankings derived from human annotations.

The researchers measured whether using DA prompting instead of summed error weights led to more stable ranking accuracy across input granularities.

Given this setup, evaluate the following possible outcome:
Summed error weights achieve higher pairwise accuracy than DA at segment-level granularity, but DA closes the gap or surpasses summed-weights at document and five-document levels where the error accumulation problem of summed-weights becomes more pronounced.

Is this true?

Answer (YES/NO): NO